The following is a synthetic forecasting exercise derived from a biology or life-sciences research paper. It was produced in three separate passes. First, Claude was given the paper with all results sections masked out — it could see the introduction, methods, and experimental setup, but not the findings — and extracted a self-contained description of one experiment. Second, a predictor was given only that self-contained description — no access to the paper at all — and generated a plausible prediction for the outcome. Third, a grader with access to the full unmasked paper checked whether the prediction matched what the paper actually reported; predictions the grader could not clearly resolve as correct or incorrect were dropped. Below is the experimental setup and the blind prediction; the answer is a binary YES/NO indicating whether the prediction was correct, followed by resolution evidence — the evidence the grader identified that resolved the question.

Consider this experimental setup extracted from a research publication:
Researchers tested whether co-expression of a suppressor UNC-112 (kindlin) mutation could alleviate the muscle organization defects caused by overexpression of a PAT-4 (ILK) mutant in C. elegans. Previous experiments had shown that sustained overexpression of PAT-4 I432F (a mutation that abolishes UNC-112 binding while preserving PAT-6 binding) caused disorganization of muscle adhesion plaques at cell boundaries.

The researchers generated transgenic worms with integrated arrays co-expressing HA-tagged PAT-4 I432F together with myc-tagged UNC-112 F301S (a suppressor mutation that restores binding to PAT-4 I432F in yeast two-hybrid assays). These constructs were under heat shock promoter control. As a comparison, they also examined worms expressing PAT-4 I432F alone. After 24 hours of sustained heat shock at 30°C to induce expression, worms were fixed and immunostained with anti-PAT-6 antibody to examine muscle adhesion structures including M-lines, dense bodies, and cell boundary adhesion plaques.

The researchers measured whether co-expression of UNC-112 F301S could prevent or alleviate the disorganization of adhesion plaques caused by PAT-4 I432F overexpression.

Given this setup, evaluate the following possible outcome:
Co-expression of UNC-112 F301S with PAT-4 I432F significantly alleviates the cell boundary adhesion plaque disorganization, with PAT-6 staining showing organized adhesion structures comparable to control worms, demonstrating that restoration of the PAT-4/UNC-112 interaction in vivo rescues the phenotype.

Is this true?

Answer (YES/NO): NO